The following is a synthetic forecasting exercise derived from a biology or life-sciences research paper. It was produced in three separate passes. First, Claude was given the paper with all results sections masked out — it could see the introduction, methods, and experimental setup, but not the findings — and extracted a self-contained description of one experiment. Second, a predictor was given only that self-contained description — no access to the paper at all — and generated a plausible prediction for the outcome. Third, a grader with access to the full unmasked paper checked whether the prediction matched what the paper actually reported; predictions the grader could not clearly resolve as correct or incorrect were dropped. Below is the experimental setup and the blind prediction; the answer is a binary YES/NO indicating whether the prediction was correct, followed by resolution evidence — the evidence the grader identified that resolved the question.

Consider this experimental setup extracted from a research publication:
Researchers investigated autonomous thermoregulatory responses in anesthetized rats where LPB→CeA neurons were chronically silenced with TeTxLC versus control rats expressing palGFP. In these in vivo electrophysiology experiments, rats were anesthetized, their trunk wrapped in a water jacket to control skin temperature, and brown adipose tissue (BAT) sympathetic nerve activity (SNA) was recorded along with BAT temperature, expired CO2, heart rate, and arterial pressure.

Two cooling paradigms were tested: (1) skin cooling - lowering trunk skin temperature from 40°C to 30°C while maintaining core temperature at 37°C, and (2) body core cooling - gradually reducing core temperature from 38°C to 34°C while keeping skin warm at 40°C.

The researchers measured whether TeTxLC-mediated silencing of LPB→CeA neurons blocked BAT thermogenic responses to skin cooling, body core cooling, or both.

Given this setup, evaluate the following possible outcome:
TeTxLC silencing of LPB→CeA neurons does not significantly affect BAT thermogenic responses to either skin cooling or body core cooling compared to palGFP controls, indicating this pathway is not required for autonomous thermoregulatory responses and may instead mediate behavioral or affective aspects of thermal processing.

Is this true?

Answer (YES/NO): NO